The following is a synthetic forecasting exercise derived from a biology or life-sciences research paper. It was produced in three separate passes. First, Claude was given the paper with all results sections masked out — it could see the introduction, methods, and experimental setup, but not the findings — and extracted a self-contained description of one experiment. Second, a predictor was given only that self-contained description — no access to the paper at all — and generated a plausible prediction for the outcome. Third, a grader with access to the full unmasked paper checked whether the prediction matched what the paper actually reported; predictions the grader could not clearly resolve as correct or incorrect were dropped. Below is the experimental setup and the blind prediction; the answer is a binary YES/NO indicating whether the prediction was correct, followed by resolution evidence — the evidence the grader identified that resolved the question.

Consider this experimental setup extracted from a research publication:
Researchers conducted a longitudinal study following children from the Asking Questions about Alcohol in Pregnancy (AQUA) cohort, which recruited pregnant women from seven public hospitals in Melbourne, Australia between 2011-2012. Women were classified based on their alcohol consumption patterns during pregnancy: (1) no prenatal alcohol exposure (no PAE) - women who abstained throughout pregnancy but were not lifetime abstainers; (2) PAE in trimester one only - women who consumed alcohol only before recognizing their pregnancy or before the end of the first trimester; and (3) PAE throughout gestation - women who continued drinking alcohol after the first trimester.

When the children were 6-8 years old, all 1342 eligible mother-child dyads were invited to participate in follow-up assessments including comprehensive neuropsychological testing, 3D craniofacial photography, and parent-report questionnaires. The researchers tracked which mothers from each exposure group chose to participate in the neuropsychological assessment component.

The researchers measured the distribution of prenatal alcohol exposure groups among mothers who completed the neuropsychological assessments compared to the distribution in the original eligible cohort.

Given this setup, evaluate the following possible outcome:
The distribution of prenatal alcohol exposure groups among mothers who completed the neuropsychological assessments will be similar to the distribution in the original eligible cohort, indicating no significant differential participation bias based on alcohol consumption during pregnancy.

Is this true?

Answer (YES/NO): NO